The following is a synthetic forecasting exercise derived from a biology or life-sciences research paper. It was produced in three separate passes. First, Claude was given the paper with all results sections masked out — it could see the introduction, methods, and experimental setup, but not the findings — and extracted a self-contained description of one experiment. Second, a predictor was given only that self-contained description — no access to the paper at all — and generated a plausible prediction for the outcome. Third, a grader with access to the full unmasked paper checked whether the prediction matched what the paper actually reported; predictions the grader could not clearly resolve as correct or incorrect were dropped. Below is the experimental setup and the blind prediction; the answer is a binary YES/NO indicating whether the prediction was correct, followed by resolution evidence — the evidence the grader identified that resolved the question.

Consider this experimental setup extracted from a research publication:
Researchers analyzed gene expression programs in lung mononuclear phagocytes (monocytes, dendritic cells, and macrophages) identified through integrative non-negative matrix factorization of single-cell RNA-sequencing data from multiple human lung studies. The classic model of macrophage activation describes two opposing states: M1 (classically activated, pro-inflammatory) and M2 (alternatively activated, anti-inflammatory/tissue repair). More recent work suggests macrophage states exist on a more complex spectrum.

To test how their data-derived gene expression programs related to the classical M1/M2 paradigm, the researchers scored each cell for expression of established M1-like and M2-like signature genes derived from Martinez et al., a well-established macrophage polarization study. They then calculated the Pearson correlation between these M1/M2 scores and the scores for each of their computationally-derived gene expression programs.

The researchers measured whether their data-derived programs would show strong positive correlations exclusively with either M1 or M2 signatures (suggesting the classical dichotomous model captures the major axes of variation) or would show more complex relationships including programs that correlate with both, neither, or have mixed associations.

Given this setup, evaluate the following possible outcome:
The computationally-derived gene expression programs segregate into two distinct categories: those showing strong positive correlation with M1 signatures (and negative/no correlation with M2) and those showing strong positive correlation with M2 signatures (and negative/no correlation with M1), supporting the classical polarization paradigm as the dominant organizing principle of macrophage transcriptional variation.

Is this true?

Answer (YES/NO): NO